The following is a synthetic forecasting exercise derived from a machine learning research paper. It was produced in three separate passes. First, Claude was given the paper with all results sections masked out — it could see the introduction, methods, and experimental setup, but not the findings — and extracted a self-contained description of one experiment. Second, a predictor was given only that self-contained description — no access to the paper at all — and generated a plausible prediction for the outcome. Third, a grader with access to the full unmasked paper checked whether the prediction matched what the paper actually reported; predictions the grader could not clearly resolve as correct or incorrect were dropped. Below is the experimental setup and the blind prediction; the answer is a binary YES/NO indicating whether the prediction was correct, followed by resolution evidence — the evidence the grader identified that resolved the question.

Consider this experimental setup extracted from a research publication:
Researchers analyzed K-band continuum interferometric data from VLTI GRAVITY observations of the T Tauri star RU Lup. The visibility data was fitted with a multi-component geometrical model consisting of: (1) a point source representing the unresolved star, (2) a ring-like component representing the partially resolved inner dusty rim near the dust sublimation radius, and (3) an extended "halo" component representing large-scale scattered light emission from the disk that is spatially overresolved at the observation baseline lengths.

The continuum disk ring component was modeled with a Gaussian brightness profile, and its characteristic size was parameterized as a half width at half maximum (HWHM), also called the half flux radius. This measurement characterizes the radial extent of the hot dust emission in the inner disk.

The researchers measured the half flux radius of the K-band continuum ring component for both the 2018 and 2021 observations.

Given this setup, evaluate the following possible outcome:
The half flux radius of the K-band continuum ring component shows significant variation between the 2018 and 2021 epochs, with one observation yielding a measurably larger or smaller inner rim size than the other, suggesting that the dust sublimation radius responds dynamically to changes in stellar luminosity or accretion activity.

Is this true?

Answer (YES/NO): NO